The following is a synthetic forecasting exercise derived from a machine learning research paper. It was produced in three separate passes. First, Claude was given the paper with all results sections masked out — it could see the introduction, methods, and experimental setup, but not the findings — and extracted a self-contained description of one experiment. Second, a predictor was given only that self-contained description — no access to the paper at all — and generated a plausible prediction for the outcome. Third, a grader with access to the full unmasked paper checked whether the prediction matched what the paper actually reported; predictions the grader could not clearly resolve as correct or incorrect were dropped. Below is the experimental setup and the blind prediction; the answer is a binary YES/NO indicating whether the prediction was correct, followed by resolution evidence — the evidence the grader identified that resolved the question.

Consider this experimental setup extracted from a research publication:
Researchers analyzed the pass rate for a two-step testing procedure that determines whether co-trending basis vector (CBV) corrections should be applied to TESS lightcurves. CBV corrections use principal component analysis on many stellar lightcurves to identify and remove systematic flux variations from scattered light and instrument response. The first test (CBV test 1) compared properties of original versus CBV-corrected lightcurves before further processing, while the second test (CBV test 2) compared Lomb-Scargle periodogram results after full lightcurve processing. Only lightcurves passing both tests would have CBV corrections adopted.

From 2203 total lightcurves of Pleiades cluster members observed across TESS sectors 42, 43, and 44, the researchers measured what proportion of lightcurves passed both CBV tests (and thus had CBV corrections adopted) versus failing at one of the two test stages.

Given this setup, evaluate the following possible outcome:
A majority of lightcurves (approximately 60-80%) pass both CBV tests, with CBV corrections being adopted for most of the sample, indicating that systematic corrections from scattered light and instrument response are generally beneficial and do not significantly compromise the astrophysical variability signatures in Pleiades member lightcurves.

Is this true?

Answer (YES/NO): NO